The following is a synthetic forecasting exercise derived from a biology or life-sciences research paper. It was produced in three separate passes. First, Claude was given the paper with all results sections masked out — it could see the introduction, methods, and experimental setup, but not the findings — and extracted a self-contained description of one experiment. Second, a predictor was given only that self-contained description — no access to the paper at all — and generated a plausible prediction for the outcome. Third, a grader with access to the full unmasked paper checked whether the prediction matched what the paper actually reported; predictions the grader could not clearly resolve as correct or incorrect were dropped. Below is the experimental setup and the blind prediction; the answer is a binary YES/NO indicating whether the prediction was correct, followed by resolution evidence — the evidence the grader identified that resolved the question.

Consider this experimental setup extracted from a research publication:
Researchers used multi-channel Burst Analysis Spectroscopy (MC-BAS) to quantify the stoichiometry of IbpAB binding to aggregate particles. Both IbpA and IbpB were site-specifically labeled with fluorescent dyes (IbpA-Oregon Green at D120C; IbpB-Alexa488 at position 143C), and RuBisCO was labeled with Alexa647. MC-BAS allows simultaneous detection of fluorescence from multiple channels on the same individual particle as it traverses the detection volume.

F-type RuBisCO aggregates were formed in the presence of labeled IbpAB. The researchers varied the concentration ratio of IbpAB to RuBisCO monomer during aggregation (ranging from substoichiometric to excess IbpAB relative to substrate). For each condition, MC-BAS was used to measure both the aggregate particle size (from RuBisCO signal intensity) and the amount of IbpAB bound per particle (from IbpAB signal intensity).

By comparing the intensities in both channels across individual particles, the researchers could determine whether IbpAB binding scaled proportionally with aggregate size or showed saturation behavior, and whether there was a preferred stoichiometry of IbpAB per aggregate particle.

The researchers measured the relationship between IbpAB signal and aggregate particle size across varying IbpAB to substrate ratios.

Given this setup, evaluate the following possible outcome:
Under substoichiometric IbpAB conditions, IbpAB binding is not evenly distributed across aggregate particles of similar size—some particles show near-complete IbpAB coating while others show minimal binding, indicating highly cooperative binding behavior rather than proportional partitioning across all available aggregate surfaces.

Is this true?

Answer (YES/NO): YES